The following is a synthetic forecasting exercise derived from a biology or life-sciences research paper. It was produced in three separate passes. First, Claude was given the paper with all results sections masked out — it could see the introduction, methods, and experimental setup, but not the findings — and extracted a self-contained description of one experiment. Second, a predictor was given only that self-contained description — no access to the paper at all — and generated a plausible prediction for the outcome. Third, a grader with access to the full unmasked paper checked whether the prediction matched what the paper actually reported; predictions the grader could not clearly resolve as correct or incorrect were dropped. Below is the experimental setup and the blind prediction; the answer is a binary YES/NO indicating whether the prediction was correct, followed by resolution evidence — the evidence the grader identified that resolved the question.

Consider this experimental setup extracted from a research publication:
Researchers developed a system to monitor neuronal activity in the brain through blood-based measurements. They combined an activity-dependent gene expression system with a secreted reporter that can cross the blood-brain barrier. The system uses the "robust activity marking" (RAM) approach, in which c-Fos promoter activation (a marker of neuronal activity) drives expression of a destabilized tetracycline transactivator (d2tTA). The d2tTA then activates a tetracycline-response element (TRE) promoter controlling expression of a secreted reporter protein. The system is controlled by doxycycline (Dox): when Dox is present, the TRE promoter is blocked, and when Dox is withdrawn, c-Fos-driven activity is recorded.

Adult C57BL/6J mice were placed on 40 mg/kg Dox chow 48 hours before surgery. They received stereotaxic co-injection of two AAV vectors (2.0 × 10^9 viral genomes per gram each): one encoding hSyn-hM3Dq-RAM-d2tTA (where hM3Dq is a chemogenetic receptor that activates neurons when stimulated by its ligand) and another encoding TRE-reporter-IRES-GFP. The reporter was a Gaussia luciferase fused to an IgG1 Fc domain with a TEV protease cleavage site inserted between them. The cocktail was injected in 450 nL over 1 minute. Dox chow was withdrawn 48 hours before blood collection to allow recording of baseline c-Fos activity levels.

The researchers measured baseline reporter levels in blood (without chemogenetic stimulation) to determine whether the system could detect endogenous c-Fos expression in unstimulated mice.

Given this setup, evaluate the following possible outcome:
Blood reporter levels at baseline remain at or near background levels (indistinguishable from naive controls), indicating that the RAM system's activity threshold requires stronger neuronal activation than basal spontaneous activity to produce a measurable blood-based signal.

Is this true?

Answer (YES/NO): NO